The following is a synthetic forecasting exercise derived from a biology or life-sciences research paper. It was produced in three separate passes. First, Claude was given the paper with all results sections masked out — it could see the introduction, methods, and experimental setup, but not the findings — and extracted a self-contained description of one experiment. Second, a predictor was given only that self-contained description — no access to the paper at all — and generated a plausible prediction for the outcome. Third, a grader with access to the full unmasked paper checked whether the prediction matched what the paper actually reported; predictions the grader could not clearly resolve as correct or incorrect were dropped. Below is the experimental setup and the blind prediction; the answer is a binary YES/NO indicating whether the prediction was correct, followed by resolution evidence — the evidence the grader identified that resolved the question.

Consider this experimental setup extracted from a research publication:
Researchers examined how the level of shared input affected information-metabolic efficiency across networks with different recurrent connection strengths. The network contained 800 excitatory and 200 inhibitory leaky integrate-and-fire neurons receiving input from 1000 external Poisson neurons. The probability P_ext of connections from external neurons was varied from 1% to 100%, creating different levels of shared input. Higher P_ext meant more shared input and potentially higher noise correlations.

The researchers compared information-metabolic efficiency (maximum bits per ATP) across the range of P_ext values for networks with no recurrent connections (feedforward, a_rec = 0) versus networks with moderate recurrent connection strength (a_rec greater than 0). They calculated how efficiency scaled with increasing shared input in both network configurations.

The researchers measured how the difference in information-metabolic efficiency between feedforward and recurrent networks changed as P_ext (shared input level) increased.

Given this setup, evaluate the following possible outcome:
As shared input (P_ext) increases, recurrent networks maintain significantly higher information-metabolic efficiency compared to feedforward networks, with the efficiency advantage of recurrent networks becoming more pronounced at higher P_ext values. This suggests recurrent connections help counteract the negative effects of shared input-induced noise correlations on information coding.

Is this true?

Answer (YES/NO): YES